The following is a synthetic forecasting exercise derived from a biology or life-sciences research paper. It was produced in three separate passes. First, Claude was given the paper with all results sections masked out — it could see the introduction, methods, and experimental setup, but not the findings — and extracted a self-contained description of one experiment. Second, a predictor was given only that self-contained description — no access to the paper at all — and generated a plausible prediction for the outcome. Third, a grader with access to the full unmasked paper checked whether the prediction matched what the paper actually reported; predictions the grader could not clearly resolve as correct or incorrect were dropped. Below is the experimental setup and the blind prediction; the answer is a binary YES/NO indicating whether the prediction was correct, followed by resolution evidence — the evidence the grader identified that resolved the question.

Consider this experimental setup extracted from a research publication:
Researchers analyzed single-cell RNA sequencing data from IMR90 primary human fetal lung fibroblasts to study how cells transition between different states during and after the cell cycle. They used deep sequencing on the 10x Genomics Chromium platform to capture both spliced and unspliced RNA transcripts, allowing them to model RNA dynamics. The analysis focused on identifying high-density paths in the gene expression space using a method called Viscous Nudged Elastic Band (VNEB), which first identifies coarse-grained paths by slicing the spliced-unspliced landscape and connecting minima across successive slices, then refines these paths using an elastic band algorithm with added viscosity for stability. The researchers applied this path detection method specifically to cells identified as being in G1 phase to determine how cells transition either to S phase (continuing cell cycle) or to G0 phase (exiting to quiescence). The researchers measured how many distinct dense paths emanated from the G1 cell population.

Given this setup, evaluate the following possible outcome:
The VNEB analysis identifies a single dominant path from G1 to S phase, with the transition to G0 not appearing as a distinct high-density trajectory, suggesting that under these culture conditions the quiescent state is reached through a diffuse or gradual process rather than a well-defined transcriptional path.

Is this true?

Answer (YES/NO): NO